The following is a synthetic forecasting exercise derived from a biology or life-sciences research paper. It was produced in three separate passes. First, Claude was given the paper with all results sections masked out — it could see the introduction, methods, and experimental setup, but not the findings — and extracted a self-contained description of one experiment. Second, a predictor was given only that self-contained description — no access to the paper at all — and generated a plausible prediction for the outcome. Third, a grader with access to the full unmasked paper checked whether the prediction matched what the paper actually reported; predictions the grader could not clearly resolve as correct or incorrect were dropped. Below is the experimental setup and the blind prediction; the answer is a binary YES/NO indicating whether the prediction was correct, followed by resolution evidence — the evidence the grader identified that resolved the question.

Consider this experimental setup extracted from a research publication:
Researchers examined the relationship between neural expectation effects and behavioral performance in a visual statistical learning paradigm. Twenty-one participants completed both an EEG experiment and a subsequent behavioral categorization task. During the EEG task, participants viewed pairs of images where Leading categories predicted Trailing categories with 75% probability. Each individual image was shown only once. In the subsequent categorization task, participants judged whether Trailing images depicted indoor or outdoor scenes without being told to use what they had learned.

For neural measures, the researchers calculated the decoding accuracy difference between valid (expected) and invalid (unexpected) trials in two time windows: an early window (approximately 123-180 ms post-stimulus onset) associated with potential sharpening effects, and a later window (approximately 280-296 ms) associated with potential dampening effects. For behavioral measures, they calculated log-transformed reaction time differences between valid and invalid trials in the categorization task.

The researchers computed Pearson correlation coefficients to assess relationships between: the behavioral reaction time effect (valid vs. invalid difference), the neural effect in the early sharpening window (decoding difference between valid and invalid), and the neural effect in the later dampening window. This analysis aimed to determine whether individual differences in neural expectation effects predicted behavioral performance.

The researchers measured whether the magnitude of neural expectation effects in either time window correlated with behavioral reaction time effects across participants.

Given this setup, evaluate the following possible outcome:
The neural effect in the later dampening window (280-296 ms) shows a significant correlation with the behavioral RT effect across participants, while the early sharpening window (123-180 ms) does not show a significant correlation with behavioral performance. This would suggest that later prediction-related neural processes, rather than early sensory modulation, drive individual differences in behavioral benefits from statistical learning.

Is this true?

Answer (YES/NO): NO